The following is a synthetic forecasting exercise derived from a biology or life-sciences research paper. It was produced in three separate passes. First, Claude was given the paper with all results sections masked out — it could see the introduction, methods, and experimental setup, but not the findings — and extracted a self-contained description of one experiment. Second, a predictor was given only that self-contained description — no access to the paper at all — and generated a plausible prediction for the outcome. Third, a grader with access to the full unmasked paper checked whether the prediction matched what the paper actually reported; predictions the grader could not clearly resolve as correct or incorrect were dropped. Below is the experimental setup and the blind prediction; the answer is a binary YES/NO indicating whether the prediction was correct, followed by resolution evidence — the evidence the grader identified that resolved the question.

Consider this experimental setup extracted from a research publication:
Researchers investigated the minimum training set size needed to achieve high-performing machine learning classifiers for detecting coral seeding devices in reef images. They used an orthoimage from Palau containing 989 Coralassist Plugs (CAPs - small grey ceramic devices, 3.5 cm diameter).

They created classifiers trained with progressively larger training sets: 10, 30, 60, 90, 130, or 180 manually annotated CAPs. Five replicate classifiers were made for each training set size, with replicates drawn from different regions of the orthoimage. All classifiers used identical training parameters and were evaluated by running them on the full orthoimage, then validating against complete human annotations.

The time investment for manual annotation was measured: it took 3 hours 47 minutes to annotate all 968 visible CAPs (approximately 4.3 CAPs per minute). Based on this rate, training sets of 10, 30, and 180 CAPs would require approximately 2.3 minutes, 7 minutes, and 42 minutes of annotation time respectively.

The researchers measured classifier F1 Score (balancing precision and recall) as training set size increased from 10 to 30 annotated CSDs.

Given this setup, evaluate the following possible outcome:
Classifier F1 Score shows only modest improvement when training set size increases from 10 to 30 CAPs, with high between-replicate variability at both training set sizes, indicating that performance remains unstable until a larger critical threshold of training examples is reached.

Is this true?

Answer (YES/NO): NO